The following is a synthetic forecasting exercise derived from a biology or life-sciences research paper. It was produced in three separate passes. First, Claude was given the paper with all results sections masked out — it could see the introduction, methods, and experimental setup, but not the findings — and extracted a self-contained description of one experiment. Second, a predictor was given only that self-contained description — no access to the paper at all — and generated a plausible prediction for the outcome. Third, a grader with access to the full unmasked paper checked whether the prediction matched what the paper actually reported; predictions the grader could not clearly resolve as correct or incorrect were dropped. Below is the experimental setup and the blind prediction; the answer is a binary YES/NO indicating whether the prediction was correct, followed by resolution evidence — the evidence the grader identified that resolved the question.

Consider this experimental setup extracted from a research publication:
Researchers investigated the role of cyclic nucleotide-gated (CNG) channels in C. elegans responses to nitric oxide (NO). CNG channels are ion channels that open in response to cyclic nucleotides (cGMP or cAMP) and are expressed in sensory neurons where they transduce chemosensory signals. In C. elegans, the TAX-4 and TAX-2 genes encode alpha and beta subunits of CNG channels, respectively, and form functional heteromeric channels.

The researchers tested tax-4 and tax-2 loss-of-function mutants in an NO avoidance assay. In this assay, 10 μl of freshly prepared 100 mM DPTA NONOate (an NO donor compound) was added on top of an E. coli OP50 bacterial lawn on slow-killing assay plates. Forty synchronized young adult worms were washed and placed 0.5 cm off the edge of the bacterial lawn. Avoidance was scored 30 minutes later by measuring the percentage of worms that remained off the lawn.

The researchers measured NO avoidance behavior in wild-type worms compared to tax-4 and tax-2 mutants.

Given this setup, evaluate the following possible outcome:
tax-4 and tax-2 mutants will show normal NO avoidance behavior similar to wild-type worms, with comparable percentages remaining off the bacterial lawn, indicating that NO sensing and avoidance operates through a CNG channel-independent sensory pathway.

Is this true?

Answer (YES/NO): NO